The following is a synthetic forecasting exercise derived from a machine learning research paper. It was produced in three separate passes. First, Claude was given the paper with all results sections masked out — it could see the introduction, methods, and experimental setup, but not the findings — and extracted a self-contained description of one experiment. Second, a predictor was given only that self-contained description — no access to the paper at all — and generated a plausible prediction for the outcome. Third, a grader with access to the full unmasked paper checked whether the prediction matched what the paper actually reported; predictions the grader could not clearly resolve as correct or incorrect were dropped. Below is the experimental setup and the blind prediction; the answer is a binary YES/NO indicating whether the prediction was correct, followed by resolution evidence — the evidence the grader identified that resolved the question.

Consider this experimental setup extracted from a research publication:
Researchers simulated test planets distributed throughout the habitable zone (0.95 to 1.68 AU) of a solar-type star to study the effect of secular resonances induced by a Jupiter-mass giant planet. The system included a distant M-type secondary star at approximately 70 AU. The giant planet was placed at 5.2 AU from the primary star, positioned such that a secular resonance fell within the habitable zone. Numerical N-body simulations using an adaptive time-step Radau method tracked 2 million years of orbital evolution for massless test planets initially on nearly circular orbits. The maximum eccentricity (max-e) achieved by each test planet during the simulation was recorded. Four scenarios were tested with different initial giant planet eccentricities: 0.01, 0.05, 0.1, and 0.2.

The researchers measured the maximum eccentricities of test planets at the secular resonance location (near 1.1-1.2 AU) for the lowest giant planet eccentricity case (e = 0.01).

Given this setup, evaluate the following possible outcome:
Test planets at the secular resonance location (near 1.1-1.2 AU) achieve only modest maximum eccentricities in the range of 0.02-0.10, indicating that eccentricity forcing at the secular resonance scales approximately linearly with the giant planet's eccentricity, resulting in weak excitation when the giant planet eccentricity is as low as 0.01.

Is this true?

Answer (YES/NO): NO